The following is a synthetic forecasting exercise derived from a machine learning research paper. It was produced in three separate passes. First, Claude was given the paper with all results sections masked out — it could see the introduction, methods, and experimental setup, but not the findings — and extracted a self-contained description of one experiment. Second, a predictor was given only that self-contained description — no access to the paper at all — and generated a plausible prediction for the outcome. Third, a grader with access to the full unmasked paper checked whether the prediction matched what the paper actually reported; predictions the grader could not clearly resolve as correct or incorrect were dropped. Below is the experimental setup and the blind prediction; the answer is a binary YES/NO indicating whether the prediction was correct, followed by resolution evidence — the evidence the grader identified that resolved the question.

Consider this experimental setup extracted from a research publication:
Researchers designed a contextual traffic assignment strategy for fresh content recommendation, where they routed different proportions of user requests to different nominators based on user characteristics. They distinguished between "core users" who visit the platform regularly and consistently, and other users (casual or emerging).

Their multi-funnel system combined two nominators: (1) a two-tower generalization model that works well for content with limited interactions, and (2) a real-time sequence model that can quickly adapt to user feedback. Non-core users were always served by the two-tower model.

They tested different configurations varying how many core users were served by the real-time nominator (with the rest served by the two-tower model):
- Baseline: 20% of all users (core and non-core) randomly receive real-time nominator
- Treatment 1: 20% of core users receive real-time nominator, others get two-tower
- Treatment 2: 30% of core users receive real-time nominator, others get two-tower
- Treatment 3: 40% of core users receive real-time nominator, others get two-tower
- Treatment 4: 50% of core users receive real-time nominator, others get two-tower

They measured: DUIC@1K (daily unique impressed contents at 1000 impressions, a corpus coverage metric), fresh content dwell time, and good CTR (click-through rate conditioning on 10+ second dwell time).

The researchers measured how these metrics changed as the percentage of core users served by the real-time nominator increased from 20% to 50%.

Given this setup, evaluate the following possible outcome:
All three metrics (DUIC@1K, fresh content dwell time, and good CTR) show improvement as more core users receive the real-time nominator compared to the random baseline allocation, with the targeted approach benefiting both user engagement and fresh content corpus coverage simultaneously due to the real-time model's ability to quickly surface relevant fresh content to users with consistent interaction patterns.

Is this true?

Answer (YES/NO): NO